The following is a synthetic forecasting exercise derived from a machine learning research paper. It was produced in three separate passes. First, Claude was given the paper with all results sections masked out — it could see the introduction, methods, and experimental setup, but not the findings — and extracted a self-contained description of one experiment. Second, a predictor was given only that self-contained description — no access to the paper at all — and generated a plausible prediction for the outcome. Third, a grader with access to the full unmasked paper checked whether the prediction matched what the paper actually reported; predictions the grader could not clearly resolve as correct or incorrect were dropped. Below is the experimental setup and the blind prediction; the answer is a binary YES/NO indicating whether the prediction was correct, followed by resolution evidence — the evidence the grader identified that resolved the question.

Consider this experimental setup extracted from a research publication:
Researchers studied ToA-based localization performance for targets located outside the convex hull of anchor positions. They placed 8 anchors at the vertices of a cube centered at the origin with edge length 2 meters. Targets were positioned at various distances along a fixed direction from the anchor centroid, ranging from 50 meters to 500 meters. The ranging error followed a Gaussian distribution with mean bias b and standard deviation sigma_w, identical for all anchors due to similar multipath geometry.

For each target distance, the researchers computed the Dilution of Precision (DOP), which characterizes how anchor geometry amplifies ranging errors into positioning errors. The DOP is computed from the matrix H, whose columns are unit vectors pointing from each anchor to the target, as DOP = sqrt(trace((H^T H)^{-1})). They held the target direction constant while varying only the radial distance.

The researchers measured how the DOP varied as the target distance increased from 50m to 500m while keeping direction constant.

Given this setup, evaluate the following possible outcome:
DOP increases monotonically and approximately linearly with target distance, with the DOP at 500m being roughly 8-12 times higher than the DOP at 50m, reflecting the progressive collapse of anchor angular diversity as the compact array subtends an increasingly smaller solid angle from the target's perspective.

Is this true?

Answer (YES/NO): YES